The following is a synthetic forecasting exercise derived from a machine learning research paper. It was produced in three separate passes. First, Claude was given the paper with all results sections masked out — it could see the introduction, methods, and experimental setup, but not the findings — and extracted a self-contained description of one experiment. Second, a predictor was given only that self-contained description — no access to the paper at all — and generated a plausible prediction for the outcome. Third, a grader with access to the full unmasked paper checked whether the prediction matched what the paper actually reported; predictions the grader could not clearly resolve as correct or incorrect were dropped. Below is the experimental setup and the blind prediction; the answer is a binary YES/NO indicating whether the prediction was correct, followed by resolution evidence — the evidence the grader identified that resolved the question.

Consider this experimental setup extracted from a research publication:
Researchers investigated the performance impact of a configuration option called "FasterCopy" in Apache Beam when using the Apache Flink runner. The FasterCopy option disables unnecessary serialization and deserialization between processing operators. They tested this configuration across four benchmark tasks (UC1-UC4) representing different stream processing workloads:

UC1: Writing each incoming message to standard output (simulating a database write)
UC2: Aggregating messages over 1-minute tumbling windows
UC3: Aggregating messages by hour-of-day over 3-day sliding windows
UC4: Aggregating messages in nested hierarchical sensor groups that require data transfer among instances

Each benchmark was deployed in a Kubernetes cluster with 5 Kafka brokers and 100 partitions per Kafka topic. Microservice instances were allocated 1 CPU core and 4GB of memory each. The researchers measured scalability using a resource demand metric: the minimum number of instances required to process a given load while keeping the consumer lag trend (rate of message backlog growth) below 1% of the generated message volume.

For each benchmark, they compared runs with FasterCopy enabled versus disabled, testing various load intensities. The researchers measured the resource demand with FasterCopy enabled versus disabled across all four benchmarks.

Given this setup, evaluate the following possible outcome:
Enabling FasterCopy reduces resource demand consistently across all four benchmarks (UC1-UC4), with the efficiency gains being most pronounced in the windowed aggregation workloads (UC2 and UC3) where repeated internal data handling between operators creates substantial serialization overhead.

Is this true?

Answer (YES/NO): NO